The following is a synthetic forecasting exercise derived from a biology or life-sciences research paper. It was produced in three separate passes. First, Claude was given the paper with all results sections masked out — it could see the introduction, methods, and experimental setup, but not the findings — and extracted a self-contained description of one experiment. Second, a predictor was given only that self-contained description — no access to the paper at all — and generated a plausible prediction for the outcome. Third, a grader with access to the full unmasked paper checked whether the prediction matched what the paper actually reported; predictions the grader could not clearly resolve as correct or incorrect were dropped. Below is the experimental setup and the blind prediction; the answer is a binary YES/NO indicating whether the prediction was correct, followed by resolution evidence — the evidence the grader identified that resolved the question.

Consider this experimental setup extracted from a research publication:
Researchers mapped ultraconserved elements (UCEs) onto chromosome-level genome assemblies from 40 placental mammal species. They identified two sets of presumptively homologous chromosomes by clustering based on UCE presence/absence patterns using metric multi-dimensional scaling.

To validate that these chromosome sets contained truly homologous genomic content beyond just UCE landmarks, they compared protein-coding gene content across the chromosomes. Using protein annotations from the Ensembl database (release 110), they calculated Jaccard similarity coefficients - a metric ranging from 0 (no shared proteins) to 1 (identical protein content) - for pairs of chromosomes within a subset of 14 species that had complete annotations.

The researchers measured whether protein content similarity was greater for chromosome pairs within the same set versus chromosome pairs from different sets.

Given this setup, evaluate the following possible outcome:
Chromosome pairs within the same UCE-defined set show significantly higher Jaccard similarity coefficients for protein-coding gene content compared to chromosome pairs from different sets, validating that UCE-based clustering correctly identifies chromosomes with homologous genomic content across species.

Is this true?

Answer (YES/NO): YES